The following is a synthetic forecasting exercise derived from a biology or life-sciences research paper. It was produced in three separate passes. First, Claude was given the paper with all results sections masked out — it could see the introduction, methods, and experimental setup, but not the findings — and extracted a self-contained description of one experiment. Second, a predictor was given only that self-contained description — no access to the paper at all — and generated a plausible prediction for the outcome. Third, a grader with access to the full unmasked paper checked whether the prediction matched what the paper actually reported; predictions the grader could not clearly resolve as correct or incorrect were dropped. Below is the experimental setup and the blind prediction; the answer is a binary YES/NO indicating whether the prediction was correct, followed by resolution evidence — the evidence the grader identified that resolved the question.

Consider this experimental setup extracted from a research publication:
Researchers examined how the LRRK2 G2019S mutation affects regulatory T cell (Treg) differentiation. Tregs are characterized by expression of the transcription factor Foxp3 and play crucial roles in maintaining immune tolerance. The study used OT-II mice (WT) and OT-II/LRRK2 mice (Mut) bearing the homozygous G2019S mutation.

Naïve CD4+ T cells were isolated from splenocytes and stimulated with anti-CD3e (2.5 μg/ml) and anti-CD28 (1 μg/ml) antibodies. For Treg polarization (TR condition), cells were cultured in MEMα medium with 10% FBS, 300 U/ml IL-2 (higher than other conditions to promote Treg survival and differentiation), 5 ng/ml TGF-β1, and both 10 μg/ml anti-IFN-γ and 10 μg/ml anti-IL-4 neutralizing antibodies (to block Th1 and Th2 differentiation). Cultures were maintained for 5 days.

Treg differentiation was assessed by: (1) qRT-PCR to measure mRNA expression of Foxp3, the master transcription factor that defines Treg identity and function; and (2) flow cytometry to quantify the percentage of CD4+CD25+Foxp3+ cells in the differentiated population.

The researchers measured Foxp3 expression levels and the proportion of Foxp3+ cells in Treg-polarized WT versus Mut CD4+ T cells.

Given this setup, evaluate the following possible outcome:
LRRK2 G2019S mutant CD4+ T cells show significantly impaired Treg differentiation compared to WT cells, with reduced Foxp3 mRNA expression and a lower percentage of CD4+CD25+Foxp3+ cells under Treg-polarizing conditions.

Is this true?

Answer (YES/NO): YES